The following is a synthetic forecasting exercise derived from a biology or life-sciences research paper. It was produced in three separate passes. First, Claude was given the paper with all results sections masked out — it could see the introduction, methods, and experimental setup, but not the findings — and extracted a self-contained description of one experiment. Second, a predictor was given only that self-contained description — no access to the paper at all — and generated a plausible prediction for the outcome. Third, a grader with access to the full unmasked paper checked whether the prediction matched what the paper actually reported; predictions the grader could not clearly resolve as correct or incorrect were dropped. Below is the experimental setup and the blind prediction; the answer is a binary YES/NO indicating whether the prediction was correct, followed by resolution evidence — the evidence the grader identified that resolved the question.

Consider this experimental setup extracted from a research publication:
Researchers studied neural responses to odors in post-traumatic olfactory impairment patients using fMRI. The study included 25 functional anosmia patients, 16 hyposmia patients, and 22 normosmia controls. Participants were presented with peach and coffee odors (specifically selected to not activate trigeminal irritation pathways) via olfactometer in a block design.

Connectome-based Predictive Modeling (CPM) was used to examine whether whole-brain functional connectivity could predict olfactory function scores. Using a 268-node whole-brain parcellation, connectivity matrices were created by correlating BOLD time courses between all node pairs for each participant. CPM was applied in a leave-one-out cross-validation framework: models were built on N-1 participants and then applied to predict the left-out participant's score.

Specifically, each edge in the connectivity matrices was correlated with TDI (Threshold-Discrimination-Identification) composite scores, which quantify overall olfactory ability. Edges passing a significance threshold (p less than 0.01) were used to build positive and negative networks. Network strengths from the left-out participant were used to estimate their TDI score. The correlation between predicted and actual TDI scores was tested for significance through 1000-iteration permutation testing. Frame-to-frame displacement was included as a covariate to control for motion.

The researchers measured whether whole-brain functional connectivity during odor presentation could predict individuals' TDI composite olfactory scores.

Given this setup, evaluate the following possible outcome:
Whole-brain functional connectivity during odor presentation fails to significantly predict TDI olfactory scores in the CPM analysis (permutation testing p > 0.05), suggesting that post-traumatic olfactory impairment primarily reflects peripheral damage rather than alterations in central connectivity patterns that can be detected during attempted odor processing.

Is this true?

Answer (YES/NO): NO